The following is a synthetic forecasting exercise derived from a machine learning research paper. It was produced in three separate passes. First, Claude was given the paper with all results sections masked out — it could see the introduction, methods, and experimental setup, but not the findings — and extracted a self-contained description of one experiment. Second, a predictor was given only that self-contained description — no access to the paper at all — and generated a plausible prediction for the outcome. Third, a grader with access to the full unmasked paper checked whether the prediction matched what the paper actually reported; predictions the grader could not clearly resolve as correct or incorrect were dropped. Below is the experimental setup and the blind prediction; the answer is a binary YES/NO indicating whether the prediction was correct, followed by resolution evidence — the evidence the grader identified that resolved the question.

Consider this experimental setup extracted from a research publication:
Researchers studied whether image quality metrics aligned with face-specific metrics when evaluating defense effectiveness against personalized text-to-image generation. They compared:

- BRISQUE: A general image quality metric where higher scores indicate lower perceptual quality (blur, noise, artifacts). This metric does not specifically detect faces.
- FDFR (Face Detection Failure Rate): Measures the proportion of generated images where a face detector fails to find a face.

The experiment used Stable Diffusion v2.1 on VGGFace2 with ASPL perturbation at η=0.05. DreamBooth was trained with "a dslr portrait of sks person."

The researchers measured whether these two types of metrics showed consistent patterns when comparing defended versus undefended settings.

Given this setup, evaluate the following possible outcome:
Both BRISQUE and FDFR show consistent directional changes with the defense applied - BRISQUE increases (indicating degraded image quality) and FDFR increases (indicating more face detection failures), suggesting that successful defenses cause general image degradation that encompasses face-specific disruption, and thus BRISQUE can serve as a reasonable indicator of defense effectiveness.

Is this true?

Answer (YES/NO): YES